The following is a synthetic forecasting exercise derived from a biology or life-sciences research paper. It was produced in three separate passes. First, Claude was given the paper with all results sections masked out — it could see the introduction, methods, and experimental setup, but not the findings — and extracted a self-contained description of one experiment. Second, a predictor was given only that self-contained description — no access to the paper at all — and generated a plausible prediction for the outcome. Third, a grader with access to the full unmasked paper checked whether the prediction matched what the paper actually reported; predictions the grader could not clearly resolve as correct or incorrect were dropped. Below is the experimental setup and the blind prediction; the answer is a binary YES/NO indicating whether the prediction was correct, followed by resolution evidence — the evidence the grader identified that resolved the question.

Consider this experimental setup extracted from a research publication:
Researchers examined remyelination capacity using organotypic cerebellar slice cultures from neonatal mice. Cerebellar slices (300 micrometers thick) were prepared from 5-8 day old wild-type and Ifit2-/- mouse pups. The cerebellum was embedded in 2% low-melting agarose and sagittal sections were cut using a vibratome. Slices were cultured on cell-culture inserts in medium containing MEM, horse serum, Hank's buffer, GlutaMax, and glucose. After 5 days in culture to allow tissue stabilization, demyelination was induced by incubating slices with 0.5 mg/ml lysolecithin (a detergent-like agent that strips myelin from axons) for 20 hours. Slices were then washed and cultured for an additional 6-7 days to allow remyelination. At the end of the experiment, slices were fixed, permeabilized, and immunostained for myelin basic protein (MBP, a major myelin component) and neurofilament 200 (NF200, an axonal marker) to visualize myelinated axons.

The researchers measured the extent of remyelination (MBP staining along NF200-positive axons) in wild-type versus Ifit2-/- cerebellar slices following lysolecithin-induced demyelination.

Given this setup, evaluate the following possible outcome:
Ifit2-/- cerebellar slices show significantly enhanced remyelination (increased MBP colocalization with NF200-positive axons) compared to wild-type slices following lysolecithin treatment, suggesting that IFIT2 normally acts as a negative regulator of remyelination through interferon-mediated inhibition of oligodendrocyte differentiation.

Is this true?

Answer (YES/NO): NO